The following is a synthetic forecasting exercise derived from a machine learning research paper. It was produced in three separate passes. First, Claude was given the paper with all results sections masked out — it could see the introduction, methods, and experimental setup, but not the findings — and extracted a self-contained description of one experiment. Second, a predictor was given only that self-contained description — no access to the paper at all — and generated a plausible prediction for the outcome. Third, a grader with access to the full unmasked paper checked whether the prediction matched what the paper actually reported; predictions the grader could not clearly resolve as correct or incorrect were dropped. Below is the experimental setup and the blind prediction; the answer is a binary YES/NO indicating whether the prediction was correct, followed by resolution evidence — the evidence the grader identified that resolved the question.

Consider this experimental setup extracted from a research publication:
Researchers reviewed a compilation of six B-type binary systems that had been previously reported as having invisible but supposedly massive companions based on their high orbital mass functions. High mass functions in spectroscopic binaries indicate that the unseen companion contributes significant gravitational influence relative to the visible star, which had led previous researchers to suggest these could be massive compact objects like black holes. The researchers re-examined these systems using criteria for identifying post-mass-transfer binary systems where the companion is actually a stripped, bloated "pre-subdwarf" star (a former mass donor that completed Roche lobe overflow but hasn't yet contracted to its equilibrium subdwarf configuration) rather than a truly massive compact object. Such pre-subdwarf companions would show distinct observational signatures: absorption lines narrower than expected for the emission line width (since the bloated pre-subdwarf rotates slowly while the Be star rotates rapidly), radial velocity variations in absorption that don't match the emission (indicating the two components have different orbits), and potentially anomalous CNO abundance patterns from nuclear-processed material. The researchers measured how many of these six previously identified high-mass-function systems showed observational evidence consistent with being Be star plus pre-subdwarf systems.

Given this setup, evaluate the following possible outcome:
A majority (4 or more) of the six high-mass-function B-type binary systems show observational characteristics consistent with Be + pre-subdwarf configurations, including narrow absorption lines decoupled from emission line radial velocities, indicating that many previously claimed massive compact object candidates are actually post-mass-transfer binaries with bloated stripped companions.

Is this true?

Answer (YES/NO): YES